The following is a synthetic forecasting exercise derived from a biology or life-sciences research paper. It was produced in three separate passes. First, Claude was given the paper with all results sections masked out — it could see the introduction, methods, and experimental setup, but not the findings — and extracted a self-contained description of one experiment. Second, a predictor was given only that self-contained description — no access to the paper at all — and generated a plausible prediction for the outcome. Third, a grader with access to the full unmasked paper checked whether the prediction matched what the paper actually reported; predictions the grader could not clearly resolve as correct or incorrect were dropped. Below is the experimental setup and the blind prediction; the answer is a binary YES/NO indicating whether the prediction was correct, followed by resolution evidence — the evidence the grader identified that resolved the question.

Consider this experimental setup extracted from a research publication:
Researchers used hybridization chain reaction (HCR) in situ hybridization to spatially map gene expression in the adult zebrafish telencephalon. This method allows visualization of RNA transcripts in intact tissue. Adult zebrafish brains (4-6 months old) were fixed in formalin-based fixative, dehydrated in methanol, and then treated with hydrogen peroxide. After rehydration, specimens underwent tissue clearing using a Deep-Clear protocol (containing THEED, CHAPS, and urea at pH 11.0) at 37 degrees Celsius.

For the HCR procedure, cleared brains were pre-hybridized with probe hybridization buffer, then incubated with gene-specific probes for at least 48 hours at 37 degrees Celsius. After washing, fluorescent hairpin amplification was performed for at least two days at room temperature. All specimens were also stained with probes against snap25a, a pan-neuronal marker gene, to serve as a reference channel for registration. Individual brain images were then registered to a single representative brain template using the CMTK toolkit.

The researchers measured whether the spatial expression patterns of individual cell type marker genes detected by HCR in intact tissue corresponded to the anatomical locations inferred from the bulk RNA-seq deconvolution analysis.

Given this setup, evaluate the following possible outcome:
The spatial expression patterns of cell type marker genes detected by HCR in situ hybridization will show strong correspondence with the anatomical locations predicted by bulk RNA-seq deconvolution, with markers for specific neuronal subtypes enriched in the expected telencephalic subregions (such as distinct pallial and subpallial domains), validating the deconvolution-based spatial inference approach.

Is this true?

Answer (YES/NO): YES